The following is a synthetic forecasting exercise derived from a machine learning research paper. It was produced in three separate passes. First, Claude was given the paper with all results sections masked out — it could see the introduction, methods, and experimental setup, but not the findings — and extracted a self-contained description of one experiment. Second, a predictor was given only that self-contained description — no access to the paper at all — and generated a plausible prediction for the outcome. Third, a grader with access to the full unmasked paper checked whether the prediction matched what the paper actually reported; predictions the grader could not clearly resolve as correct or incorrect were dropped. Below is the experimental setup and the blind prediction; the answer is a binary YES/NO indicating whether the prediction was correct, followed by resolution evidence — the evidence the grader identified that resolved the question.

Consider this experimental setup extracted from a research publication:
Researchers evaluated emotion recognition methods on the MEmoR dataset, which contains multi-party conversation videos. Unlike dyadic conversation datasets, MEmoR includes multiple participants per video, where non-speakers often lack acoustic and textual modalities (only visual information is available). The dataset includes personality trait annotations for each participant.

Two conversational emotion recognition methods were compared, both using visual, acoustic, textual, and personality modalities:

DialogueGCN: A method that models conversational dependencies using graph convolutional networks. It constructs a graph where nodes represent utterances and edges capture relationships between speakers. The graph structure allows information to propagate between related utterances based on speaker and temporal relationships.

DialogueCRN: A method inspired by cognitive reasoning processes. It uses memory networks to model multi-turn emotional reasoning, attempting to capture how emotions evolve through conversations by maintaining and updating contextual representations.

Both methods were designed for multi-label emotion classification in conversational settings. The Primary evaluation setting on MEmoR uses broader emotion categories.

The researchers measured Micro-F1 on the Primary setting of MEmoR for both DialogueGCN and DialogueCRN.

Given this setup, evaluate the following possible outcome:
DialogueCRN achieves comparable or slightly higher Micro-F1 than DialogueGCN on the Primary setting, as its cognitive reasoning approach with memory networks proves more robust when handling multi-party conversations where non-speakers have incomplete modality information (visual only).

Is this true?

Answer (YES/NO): YES